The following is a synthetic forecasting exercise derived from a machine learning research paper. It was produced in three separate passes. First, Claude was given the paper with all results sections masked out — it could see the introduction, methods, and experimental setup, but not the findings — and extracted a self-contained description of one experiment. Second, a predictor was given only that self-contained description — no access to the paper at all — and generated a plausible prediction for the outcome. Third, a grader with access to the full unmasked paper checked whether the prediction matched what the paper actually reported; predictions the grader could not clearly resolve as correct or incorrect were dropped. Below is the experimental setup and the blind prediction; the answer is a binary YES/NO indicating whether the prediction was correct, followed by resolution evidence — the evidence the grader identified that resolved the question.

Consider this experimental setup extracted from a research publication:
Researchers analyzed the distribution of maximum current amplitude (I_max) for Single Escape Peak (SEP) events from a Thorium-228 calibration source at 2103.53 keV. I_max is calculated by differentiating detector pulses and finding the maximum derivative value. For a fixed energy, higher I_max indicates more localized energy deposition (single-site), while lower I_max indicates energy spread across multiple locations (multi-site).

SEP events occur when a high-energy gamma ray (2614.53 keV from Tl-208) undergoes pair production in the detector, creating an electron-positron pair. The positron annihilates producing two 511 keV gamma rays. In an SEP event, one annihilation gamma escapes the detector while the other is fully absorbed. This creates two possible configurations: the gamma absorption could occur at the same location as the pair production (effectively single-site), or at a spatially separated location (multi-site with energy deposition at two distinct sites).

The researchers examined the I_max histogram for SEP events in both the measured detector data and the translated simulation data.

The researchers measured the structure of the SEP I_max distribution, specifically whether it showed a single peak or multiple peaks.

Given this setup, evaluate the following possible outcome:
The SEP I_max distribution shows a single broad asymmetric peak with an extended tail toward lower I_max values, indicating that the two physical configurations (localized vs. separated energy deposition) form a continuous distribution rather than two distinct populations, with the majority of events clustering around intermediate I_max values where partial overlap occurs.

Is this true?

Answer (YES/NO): NO